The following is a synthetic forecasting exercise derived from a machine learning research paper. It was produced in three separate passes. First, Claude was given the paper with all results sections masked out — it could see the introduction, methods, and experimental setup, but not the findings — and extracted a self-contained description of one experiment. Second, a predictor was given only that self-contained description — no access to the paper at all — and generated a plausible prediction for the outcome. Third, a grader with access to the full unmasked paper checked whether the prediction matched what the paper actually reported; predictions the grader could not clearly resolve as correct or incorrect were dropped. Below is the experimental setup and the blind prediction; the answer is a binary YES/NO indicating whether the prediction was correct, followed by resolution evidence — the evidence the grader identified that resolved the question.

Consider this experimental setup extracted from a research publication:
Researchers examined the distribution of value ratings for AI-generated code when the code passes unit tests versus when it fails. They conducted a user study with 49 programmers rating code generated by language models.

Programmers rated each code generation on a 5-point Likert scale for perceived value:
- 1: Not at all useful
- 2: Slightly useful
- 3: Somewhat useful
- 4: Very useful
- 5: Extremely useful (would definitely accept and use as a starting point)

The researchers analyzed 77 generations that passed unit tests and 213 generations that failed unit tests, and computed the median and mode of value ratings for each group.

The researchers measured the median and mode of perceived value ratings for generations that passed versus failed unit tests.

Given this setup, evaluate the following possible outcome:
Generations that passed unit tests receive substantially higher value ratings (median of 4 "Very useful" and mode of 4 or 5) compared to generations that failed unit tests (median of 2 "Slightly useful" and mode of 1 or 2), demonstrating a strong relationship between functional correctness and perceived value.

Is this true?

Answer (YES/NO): NO